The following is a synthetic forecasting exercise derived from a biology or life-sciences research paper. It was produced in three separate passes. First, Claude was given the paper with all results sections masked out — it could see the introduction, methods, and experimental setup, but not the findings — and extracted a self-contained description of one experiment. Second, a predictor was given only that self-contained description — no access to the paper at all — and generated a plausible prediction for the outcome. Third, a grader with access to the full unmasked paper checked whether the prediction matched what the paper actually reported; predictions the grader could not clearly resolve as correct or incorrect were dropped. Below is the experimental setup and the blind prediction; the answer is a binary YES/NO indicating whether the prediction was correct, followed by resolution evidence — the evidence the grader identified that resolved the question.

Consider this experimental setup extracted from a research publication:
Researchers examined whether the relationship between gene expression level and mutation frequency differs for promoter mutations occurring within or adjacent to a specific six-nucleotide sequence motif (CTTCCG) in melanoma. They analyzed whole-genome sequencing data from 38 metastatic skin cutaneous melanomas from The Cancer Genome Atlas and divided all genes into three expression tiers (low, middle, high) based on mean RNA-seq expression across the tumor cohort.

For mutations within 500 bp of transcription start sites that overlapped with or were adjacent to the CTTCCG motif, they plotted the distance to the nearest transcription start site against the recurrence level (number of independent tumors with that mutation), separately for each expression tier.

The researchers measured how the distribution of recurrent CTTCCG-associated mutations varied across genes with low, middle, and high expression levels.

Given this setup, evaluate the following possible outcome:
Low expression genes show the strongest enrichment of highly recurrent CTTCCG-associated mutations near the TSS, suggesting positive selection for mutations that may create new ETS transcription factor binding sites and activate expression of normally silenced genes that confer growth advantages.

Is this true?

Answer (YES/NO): NO